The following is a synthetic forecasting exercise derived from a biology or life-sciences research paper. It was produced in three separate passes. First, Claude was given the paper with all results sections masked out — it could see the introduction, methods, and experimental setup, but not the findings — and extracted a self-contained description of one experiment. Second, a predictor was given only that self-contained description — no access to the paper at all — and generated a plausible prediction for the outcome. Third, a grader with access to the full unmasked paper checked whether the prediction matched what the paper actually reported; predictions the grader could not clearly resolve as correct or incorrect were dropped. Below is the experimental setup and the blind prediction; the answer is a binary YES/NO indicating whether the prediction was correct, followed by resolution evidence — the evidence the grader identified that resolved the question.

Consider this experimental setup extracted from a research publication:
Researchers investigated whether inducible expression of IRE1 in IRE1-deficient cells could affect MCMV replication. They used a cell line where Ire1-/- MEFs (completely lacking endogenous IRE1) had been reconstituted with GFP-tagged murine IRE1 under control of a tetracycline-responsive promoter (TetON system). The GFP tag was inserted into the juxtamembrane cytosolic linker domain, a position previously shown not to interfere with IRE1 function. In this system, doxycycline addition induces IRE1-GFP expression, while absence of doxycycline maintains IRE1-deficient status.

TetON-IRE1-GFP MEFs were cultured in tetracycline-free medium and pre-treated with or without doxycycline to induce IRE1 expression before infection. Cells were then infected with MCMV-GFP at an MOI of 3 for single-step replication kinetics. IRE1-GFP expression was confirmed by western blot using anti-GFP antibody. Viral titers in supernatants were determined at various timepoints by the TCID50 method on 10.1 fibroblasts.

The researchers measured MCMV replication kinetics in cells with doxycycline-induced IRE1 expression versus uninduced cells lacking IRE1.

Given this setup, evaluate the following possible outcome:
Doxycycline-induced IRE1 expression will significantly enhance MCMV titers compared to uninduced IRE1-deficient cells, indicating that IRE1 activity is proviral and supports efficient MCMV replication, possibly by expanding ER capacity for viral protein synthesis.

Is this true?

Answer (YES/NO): NO